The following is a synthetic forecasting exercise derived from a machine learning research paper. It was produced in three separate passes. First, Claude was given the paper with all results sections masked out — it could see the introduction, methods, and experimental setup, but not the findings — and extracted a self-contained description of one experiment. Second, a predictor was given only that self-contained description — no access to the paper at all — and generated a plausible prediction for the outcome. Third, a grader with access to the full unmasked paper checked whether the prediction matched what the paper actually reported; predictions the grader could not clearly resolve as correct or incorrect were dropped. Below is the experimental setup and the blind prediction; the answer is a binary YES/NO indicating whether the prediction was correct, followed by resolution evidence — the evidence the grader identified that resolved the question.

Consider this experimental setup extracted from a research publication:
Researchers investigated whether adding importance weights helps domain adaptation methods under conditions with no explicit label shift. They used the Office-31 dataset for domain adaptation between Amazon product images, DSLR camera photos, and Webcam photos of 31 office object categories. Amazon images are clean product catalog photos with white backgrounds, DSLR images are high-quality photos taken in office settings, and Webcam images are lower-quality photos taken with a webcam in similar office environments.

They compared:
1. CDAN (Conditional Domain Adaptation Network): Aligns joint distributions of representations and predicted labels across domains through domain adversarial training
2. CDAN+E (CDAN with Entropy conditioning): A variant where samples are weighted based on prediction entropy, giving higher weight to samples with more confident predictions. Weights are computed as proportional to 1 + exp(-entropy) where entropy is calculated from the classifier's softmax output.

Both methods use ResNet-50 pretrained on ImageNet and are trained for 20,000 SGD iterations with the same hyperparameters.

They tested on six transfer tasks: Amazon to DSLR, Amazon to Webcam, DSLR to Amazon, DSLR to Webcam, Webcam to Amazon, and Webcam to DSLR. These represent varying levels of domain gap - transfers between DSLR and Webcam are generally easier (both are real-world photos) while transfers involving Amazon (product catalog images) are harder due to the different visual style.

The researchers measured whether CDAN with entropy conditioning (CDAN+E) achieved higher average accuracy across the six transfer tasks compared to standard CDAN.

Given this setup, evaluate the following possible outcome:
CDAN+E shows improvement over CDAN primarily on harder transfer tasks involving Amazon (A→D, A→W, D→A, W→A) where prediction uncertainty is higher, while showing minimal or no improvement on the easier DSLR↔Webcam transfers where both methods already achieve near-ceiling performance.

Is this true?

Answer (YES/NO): YES